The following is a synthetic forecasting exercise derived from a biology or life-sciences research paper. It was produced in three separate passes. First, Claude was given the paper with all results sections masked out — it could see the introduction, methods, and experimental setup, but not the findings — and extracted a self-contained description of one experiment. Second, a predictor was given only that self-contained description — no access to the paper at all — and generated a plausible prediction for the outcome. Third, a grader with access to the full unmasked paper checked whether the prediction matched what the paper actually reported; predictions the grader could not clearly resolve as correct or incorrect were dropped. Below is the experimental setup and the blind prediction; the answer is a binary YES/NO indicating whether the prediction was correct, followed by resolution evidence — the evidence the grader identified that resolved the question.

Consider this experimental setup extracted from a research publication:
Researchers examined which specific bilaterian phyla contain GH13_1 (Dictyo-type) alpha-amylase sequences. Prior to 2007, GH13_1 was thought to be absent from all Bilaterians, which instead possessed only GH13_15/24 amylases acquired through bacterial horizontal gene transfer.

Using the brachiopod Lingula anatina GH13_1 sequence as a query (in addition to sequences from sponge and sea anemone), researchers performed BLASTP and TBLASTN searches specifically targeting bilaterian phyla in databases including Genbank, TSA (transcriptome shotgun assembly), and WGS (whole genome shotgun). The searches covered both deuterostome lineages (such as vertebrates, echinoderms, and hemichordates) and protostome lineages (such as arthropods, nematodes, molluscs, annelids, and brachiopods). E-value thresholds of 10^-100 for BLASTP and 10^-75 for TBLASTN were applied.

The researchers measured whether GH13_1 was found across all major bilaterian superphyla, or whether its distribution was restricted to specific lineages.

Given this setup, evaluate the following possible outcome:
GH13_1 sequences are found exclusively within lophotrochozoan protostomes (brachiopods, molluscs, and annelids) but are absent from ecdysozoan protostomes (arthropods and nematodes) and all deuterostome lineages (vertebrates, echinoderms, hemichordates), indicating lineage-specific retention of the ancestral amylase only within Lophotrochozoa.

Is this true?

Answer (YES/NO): NO